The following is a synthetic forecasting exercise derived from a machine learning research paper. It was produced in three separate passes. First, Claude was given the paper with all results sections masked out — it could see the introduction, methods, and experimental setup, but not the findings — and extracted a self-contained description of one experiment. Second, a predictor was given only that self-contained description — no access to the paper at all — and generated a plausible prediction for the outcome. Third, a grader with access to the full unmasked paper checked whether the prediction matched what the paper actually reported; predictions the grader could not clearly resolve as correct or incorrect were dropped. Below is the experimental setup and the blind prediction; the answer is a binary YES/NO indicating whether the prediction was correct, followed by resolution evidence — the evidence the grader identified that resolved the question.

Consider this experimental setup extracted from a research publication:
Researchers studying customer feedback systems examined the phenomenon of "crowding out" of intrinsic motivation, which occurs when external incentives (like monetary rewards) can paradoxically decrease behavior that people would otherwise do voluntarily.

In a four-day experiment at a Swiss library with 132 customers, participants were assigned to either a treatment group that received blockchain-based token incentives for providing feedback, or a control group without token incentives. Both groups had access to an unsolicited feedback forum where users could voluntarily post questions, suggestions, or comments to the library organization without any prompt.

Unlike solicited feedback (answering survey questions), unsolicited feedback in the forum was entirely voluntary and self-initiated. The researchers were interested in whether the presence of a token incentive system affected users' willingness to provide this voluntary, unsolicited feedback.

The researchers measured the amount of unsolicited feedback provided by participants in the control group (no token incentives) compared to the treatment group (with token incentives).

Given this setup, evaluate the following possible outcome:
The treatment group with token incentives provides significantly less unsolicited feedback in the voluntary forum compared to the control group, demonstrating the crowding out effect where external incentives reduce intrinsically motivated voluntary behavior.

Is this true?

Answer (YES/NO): NO